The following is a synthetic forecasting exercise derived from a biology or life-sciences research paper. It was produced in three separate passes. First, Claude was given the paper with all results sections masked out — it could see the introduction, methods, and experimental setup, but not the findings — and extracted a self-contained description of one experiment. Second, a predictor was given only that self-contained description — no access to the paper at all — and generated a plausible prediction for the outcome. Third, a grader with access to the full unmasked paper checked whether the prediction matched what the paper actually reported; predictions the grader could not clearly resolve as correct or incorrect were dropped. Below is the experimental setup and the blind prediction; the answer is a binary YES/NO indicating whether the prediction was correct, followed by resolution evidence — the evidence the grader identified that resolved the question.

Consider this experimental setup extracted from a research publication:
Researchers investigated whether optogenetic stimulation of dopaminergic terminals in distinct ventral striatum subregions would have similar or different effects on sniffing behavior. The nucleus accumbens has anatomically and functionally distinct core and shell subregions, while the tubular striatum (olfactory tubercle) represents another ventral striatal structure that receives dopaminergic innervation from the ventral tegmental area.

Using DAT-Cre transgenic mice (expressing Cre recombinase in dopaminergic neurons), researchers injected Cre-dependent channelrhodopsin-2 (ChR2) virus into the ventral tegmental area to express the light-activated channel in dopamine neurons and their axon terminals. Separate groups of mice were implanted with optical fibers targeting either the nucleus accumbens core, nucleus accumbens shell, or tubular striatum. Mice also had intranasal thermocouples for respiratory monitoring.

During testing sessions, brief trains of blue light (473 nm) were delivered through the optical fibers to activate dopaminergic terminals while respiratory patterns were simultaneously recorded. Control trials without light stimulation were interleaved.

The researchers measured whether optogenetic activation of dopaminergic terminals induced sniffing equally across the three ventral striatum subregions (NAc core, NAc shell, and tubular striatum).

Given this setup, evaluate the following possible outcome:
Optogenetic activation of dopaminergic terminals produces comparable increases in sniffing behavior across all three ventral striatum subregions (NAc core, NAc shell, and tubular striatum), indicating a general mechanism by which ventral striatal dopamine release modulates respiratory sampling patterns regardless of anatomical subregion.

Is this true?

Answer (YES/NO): YES